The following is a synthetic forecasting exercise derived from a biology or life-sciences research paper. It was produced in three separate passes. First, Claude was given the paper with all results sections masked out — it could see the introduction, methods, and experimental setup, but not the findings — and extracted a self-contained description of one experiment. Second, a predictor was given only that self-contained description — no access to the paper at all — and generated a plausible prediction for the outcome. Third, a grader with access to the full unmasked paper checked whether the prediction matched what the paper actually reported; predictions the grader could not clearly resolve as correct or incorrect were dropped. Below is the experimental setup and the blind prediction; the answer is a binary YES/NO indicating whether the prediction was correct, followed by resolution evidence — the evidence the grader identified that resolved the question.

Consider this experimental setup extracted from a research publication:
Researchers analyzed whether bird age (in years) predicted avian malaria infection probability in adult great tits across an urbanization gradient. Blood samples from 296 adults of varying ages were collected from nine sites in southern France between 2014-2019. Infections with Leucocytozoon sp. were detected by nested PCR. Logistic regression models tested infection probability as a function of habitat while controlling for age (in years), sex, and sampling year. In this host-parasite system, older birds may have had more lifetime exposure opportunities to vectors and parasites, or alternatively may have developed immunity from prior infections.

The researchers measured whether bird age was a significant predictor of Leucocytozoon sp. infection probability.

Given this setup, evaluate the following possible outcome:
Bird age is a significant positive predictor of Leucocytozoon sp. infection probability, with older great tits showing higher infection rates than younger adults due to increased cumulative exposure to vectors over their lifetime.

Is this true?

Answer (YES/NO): NO